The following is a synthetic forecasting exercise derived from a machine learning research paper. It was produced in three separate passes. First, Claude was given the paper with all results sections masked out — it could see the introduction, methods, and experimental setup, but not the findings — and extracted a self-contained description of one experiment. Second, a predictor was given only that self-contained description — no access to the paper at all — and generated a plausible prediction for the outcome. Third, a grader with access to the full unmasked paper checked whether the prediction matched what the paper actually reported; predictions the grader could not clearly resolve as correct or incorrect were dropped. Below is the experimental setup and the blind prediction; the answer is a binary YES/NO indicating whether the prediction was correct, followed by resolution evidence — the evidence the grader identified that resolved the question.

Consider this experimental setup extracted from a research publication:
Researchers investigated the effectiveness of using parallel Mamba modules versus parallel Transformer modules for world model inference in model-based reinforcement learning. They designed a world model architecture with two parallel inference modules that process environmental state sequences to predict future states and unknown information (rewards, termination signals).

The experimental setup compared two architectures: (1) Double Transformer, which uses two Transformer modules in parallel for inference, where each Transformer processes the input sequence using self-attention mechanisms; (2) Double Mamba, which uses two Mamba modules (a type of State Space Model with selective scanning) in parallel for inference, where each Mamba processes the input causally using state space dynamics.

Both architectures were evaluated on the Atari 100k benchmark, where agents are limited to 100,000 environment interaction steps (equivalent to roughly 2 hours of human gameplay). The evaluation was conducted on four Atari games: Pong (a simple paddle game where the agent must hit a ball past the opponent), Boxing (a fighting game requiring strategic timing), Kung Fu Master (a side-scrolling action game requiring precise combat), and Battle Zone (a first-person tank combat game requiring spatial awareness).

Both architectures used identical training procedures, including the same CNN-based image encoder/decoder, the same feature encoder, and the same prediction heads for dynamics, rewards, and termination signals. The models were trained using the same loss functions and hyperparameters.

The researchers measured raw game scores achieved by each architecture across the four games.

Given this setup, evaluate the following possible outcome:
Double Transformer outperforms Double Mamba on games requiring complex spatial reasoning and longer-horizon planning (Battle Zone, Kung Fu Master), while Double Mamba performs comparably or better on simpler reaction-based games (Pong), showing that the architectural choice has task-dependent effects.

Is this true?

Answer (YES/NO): NO